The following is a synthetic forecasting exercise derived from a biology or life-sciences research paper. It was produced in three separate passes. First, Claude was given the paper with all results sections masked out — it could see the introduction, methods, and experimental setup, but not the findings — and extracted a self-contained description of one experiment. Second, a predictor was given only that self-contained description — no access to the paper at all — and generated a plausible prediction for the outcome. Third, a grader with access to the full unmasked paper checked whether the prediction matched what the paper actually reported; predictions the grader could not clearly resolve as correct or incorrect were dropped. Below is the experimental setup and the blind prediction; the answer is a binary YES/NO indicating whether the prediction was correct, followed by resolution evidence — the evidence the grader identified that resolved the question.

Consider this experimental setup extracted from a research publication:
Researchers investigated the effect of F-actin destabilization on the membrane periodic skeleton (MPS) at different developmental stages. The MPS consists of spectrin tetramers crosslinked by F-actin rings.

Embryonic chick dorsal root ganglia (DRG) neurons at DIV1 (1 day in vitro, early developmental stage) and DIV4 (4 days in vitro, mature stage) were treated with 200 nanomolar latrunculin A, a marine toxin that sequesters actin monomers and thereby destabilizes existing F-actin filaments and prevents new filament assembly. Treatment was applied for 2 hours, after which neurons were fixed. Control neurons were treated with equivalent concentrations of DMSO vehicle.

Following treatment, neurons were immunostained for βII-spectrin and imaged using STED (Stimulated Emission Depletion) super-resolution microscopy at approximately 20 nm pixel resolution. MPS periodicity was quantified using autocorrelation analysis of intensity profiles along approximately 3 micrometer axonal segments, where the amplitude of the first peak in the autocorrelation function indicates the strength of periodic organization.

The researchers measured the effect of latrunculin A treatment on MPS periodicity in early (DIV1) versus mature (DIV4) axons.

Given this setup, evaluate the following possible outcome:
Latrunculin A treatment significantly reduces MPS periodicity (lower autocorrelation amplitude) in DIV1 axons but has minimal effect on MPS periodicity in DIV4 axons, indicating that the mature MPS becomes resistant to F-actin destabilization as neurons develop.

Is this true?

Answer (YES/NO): NO